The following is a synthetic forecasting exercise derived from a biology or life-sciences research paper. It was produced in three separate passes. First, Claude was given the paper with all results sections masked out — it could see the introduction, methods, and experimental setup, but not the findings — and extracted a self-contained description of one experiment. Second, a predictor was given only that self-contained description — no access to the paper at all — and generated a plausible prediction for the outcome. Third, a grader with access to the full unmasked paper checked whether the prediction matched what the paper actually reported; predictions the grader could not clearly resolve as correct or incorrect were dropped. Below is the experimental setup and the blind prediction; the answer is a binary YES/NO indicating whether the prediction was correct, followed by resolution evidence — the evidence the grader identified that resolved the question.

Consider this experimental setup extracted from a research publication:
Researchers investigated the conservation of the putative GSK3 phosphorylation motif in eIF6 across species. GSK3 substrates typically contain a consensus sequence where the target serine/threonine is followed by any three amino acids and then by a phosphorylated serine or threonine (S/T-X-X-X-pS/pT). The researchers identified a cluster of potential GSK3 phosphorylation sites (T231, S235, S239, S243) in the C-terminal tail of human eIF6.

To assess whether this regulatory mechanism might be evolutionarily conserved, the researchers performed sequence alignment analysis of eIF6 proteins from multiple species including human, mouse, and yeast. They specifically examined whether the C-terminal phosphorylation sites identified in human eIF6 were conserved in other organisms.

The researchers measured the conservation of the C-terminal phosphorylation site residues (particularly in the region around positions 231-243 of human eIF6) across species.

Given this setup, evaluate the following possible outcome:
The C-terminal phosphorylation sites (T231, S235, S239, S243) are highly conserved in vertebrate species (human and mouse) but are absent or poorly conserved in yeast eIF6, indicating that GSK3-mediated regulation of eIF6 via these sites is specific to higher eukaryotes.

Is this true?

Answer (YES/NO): YES